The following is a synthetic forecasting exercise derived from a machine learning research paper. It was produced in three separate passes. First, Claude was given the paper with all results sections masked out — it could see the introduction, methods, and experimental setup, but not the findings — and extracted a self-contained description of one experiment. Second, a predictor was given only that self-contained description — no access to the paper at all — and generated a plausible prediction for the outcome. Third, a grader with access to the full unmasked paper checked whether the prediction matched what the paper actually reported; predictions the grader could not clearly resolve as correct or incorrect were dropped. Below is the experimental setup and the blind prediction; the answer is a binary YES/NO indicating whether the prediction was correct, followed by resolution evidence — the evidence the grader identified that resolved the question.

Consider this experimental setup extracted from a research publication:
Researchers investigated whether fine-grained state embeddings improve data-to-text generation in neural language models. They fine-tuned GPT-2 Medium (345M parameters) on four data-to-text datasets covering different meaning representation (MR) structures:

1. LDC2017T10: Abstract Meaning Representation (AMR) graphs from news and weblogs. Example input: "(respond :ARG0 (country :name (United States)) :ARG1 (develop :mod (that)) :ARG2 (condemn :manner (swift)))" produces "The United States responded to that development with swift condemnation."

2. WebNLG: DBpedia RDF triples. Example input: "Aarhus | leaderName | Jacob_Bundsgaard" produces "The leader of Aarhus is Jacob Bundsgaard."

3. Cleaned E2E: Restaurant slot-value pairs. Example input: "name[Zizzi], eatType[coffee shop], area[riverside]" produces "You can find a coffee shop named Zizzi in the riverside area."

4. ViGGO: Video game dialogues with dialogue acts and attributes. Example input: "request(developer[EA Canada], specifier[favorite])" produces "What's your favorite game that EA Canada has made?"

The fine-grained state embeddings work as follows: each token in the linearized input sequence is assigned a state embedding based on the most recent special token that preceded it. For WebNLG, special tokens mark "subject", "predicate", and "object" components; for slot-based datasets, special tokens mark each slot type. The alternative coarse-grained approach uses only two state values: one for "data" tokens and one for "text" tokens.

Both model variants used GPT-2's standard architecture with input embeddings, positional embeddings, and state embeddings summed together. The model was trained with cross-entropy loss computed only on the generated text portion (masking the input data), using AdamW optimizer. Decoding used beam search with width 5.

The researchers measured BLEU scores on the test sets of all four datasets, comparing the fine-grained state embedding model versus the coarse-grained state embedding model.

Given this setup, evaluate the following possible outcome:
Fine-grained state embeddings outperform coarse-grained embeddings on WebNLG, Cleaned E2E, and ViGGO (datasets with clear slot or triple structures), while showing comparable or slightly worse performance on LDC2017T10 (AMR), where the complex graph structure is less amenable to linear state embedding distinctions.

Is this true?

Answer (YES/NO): NO